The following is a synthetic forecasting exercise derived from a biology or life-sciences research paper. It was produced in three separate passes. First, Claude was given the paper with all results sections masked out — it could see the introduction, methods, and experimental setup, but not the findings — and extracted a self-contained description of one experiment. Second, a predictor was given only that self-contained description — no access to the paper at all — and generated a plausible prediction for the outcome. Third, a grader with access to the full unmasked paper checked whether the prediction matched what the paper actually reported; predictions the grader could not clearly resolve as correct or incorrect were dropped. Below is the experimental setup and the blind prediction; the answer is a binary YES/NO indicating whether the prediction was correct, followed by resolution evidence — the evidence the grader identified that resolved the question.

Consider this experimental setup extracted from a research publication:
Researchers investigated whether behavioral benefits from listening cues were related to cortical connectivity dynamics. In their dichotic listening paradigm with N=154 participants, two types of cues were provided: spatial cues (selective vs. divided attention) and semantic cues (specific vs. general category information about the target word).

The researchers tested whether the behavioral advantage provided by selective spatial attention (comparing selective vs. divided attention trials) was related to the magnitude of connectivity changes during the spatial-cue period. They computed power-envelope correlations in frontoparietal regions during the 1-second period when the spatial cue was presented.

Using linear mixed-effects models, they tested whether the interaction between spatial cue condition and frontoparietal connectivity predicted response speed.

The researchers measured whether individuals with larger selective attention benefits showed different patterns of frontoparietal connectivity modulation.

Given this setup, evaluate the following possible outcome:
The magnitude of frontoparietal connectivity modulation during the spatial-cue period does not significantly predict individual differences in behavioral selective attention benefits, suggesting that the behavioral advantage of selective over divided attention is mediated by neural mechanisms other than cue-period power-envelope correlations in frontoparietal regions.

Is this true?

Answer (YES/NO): YES